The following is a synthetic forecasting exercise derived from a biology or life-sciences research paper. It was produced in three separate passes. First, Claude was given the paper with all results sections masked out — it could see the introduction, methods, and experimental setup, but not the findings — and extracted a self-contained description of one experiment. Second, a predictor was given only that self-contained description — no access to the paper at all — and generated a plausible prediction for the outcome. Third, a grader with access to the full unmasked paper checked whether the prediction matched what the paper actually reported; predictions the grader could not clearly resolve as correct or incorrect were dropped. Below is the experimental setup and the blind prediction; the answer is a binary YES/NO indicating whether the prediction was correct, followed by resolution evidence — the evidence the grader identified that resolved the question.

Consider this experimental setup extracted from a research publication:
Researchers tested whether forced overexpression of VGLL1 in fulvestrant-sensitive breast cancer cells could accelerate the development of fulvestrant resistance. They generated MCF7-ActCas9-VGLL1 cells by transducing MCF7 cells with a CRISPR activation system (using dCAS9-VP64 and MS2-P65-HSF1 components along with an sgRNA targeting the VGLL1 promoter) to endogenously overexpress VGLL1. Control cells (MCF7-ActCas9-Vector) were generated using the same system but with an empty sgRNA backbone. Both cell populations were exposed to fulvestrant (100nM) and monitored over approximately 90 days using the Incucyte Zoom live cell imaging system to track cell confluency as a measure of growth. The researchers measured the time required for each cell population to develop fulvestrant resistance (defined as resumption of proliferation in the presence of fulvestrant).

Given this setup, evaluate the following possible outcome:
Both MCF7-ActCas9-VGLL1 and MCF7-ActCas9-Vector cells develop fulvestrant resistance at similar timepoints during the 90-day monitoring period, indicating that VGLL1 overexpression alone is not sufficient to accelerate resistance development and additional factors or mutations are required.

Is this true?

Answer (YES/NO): NO